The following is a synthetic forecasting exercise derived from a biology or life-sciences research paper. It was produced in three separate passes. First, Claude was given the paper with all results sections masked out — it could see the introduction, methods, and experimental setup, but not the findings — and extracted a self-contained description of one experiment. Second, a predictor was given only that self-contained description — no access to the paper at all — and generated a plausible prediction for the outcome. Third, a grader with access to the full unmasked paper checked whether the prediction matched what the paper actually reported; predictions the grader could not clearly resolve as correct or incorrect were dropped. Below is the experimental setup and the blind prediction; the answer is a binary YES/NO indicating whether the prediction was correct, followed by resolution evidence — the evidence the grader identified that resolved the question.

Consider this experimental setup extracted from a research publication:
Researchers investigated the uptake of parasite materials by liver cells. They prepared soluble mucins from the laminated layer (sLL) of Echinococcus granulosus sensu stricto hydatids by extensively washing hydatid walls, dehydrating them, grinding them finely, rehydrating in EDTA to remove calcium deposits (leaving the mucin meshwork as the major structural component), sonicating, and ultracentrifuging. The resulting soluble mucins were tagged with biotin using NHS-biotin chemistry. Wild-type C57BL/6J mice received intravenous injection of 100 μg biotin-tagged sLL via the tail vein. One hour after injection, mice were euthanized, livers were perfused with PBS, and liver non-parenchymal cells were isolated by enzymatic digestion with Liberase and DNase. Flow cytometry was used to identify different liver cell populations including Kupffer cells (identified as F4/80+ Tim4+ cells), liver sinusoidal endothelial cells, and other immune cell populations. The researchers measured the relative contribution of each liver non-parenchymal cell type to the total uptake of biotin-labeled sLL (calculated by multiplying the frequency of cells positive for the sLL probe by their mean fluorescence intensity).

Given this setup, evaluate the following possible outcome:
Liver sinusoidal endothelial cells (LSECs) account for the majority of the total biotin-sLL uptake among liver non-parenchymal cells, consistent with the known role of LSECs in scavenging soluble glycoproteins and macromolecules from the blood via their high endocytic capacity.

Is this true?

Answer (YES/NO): NO